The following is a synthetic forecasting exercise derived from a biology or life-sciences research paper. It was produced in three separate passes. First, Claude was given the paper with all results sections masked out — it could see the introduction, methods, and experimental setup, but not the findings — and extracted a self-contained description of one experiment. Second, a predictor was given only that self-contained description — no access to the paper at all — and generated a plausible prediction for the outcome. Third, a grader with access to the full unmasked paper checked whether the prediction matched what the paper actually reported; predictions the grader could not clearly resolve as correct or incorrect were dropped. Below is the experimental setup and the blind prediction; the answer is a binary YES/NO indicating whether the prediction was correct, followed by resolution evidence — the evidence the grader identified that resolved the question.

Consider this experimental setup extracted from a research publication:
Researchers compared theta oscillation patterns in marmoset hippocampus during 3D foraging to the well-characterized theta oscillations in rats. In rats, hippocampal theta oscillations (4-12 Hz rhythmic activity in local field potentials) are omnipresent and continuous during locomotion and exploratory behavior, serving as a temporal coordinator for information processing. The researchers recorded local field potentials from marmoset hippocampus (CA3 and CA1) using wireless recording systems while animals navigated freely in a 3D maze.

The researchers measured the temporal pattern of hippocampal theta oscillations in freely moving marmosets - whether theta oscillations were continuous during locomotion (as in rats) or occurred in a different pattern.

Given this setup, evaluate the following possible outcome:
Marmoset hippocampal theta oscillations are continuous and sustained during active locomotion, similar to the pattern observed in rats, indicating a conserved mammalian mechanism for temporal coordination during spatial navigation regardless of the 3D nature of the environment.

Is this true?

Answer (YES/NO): NO